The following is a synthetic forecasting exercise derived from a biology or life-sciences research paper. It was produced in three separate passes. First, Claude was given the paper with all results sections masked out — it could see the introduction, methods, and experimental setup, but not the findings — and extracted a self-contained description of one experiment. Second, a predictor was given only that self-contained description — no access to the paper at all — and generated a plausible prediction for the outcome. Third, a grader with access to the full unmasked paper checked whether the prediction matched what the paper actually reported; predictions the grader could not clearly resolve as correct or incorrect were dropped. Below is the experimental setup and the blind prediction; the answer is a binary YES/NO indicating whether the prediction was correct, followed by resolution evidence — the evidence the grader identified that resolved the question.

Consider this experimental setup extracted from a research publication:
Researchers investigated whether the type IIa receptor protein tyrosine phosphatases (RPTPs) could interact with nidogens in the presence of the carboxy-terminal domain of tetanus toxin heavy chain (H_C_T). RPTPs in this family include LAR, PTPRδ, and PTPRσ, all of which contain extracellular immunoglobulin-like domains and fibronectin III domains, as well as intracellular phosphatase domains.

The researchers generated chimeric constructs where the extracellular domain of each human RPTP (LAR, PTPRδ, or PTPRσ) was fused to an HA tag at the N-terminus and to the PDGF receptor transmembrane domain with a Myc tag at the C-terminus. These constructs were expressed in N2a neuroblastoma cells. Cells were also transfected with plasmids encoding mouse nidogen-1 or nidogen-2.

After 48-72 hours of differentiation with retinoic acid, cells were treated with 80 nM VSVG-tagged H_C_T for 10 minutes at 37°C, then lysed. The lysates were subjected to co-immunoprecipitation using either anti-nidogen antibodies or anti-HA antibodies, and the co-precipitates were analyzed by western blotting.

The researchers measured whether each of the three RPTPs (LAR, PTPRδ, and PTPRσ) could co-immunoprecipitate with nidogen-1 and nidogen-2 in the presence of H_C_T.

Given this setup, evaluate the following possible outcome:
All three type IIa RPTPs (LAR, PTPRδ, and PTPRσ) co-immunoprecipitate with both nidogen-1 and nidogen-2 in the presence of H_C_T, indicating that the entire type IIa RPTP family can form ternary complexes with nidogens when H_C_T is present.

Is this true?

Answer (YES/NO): NO